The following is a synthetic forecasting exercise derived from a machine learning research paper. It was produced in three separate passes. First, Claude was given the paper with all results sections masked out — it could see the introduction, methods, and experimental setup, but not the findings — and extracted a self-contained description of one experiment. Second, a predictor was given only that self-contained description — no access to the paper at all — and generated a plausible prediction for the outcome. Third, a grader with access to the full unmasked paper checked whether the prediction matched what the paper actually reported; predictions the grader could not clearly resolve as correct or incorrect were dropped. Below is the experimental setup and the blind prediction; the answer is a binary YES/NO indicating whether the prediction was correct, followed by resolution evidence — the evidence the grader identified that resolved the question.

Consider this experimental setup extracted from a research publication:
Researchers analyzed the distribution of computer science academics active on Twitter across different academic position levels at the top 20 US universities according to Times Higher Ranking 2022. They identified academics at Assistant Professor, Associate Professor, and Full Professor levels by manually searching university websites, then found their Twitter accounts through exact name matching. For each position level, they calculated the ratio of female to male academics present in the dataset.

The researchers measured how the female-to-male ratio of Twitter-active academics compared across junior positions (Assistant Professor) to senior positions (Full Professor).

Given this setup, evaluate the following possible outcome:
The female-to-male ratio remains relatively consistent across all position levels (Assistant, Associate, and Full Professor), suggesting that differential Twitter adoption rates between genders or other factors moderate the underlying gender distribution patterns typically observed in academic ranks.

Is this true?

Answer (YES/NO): NO